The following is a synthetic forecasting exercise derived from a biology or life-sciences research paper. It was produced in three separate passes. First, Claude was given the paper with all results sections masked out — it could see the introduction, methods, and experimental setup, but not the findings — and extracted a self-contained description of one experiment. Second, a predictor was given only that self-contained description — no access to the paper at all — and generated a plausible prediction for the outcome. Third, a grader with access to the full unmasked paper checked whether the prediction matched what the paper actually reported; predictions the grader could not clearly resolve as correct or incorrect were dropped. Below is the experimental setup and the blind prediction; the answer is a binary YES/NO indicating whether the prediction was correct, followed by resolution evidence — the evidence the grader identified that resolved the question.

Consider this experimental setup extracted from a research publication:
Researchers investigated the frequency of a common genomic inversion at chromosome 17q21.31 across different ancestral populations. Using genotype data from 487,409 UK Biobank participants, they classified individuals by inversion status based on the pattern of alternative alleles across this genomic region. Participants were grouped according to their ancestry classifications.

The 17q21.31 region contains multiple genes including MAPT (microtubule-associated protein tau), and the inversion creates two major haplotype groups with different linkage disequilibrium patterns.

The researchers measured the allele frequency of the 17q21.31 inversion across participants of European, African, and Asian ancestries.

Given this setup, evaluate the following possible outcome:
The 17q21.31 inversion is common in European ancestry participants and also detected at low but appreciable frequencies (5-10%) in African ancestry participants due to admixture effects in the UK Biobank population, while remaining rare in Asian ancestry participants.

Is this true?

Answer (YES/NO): NO